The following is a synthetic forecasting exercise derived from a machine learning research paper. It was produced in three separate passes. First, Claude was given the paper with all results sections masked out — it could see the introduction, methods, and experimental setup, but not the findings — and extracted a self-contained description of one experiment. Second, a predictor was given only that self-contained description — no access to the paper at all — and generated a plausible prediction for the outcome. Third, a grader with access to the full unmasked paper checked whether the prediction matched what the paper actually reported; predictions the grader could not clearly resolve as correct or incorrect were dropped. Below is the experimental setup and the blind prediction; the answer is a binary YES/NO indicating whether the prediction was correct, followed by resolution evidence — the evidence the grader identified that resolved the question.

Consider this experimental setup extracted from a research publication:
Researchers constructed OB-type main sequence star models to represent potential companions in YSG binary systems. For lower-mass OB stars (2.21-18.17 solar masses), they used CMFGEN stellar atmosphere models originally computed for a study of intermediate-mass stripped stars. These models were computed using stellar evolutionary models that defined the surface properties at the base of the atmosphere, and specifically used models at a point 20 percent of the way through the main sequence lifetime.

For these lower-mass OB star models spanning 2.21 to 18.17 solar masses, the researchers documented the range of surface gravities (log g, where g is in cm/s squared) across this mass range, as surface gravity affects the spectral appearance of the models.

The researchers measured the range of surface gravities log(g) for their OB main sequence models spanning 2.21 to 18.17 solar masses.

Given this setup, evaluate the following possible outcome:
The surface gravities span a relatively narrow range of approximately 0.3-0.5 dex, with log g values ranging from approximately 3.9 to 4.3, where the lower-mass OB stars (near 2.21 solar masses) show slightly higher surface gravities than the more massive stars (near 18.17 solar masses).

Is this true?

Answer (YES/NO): NO